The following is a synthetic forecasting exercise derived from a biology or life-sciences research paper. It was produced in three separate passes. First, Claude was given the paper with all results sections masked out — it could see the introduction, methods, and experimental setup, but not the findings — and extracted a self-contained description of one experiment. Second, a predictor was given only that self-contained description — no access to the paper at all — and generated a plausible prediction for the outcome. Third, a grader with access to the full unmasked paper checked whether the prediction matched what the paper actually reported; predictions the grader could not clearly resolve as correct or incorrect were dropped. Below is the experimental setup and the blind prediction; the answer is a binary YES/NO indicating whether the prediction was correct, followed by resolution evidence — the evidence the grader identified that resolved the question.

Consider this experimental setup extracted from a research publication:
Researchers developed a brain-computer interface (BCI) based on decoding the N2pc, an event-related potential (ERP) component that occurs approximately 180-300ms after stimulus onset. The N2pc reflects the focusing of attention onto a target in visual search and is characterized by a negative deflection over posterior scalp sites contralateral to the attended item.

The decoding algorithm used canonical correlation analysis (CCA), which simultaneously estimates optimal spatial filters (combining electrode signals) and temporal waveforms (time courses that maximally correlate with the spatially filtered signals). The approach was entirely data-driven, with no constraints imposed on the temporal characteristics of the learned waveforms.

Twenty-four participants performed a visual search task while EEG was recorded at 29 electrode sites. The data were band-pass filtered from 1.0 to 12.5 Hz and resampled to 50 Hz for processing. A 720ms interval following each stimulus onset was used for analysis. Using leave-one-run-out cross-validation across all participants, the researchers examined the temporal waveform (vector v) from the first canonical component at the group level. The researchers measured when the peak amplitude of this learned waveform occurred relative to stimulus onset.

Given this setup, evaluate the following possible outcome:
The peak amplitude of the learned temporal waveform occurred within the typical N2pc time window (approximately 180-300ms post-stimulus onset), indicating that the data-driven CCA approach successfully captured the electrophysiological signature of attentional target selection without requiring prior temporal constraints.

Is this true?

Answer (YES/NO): YES